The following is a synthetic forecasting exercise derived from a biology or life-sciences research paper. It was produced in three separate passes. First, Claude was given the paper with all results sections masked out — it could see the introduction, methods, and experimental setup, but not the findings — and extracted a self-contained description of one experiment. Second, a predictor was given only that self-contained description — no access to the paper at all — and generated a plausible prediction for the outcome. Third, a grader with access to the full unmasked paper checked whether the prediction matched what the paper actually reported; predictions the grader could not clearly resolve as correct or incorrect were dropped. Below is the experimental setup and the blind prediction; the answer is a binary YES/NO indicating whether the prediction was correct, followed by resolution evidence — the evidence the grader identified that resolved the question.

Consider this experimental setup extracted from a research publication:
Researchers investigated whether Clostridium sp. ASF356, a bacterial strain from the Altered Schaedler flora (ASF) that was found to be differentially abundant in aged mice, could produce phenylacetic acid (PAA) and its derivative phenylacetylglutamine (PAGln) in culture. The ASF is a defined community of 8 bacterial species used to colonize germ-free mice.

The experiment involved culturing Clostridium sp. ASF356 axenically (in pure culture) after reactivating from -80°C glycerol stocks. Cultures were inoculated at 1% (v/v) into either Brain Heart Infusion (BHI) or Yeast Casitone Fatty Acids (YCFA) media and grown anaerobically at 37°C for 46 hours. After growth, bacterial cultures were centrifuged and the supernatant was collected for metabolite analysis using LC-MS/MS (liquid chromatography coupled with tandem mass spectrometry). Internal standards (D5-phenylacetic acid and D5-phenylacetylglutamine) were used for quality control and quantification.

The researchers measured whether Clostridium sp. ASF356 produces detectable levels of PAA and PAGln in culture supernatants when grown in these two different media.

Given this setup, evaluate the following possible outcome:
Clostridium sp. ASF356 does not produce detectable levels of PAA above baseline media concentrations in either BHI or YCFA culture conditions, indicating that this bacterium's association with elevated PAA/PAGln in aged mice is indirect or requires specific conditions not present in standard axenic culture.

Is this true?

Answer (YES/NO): NO